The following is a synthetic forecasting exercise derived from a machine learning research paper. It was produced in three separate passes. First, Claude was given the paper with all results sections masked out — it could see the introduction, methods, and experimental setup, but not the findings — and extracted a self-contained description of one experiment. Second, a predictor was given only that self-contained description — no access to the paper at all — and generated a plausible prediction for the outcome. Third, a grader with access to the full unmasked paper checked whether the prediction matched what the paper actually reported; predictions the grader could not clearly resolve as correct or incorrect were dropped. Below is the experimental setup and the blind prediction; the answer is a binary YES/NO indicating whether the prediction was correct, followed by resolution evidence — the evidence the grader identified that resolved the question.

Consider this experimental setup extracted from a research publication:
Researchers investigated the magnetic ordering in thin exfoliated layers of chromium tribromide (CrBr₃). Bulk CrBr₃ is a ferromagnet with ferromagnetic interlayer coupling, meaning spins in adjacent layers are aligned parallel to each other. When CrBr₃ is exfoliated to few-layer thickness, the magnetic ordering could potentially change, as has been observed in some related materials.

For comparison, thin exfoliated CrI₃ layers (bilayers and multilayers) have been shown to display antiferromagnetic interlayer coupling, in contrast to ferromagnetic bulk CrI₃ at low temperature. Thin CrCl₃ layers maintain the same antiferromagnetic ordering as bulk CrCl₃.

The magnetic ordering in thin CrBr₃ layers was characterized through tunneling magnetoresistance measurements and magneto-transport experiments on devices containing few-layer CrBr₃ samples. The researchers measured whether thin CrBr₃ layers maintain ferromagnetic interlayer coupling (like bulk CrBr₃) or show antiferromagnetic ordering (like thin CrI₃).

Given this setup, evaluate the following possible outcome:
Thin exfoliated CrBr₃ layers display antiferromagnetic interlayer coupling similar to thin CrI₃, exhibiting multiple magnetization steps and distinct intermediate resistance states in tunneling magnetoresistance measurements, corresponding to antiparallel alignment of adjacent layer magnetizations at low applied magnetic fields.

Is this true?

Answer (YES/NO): NO